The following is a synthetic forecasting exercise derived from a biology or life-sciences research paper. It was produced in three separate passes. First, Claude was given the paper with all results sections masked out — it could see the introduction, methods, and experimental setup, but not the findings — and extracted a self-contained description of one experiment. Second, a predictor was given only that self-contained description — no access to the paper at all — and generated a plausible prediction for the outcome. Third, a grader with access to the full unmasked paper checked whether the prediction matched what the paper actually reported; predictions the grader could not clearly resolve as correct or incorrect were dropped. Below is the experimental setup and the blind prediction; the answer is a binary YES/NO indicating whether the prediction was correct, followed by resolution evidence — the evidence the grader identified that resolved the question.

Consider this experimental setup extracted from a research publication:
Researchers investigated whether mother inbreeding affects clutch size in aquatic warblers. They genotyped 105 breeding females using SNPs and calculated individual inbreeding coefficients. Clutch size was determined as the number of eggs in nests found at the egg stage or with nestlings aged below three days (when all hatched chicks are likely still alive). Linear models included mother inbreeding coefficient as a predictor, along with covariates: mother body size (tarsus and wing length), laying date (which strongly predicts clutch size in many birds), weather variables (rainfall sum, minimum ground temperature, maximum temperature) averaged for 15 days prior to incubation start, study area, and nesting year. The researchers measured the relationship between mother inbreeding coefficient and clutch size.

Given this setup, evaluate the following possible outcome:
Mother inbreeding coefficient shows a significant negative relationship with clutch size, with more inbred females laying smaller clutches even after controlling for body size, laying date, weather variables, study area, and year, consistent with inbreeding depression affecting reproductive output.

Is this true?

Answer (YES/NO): NO